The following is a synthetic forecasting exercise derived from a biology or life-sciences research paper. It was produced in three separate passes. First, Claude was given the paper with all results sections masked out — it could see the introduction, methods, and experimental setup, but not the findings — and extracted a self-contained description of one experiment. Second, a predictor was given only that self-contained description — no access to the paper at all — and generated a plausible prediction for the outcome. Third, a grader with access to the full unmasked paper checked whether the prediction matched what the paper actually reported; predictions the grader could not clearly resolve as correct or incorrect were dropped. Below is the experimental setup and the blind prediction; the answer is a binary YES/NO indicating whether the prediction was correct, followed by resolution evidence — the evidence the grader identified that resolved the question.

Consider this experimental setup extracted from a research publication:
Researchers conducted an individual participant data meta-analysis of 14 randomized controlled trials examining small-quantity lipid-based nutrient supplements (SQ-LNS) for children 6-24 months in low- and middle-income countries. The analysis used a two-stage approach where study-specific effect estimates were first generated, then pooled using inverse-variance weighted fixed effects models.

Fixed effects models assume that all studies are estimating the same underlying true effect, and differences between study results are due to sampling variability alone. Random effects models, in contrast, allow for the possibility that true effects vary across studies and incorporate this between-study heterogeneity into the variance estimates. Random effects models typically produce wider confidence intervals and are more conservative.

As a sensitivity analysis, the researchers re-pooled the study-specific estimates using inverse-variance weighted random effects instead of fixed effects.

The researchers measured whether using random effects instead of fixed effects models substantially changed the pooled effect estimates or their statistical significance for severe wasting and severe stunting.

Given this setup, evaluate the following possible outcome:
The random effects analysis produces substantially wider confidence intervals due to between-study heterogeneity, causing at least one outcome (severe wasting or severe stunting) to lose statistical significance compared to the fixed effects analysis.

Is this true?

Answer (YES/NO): NO